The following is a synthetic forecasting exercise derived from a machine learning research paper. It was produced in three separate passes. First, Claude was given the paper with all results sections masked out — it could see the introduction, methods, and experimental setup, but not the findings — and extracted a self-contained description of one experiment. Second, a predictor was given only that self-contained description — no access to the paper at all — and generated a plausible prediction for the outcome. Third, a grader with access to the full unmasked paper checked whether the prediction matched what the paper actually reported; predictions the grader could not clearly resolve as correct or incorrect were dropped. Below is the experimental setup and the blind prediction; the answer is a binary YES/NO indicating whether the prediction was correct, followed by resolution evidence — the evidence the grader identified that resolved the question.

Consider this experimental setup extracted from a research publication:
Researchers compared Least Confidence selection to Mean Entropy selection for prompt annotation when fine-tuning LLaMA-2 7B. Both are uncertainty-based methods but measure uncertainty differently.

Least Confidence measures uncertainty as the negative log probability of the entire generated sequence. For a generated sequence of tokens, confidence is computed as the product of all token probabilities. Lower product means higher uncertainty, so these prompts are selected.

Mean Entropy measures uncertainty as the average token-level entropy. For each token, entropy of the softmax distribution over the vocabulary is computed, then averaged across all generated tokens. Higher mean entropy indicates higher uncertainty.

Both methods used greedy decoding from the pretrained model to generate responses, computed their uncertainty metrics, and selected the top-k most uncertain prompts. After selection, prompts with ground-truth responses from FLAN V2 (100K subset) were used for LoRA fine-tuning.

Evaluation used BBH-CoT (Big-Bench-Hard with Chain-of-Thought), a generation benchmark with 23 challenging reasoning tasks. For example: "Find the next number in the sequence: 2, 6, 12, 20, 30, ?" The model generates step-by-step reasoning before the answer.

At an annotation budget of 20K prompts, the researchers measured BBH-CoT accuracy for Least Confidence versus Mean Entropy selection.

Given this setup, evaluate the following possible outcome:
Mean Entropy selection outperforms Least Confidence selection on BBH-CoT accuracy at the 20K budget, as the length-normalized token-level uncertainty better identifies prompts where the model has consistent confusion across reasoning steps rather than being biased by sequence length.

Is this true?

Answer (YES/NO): NO